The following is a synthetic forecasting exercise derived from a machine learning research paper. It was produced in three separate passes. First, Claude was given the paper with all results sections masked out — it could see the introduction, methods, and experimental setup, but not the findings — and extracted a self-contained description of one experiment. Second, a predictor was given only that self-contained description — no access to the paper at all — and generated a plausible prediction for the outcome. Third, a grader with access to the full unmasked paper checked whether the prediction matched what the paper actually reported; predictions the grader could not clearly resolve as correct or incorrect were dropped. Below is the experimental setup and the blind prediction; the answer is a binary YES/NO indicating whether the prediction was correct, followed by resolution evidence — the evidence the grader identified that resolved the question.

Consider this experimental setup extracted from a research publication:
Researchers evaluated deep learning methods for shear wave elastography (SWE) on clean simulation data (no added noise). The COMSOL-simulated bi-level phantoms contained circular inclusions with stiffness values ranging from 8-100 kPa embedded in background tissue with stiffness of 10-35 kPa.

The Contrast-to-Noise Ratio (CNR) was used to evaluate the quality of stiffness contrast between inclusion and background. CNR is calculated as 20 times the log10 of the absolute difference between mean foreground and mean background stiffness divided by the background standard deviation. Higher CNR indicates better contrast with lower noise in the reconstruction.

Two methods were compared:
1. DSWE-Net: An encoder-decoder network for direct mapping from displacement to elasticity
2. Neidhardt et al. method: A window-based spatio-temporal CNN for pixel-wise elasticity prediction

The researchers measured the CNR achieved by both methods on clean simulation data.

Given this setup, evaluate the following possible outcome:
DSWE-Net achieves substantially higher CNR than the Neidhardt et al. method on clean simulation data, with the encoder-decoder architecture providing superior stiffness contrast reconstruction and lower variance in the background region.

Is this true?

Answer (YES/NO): NO